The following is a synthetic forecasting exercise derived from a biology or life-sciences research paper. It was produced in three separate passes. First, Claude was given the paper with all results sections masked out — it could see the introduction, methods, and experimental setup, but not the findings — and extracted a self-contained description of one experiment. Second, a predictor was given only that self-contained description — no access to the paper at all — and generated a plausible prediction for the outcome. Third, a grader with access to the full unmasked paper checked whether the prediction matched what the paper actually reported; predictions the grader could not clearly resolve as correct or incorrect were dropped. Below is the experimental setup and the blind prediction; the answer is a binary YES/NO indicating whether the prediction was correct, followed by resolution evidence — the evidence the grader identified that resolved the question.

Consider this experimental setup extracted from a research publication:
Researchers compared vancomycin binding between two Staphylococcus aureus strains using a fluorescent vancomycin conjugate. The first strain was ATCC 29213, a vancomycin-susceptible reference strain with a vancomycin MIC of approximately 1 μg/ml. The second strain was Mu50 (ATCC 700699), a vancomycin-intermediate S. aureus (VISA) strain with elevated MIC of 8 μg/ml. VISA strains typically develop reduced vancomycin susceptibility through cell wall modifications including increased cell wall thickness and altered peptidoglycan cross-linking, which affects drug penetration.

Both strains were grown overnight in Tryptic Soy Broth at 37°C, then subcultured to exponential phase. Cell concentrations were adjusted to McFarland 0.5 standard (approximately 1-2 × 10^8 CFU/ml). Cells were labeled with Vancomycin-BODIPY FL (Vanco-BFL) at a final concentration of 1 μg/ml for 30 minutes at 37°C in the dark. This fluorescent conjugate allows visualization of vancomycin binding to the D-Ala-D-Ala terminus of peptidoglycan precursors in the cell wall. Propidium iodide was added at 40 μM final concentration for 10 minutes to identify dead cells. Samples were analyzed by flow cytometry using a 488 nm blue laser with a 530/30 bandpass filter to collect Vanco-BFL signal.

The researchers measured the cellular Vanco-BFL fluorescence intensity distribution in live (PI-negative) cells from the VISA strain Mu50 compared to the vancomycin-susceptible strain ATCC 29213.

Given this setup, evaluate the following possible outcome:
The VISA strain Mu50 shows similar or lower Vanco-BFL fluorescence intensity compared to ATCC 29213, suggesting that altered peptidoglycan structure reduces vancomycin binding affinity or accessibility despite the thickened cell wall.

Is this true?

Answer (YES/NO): NO